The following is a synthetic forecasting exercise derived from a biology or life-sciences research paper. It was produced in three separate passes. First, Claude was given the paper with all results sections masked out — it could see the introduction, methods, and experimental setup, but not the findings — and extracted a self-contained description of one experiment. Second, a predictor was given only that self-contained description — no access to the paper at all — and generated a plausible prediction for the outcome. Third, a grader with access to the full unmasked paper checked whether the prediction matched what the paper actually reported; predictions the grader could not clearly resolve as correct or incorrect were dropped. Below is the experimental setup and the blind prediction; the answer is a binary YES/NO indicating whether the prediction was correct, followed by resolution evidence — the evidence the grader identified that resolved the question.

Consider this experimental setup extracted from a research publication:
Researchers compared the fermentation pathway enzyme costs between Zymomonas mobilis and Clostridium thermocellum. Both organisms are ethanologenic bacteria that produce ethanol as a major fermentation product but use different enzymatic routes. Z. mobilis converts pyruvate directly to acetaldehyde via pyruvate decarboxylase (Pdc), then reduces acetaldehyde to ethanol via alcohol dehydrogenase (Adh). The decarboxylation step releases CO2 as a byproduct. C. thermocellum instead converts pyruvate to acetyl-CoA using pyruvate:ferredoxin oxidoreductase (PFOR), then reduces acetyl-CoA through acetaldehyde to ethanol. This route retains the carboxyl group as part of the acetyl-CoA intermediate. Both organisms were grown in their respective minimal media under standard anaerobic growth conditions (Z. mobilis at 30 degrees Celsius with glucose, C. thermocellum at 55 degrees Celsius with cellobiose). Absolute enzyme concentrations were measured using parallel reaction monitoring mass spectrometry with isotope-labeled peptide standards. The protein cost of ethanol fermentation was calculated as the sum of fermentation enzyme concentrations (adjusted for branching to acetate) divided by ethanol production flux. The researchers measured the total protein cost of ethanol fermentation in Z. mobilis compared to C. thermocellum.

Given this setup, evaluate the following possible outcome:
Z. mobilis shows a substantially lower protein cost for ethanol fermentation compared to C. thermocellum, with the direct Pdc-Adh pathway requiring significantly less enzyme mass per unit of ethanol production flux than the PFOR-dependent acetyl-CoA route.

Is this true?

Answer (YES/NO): YES